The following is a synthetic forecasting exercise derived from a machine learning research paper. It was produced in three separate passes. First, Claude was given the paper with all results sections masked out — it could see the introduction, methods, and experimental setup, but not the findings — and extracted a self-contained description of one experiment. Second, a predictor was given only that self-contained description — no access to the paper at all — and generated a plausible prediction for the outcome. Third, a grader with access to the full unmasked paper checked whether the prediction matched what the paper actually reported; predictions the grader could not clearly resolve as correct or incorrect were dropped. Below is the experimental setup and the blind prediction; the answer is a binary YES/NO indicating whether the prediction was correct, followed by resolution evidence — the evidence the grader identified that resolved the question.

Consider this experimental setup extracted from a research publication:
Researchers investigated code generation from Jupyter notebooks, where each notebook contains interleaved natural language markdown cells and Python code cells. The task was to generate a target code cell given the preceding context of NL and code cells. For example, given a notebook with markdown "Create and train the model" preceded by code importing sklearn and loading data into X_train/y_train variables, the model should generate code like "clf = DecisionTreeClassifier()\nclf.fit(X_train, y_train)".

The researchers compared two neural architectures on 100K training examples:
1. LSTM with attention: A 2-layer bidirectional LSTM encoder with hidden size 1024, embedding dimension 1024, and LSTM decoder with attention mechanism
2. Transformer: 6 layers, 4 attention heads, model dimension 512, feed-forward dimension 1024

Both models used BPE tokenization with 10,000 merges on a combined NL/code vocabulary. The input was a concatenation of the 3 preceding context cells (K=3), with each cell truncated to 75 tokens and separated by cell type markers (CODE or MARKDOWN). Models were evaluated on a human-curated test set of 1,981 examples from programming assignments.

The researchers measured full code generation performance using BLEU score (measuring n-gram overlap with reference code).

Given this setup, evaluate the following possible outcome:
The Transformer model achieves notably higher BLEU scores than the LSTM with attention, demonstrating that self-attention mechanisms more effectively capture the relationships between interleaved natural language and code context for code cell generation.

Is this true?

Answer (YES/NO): NO